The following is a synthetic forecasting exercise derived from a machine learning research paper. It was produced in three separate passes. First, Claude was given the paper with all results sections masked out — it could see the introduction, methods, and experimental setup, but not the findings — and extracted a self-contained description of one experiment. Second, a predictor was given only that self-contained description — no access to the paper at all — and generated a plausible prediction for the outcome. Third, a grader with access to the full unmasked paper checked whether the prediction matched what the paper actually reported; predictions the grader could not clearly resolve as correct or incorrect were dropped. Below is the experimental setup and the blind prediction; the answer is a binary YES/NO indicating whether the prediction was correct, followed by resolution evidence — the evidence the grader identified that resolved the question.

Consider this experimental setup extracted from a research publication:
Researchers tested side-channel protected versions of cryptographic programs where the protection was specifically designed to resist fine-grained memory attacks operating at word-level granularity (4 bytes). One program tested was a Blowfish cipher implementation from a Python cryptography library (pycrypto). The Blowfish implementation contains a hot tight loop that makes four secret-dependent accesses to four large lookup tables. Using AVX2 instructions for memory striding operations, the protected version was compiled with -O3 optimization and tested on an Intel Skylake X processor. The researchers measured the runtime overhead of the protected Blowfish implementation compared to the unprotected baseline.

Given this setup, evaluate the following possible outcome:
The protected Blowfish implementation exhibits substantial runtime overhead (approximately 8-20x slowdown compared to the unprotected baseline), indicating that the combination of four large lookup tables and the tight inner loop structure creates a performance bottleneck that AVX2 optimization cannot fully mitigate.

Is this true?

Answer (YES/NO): YES